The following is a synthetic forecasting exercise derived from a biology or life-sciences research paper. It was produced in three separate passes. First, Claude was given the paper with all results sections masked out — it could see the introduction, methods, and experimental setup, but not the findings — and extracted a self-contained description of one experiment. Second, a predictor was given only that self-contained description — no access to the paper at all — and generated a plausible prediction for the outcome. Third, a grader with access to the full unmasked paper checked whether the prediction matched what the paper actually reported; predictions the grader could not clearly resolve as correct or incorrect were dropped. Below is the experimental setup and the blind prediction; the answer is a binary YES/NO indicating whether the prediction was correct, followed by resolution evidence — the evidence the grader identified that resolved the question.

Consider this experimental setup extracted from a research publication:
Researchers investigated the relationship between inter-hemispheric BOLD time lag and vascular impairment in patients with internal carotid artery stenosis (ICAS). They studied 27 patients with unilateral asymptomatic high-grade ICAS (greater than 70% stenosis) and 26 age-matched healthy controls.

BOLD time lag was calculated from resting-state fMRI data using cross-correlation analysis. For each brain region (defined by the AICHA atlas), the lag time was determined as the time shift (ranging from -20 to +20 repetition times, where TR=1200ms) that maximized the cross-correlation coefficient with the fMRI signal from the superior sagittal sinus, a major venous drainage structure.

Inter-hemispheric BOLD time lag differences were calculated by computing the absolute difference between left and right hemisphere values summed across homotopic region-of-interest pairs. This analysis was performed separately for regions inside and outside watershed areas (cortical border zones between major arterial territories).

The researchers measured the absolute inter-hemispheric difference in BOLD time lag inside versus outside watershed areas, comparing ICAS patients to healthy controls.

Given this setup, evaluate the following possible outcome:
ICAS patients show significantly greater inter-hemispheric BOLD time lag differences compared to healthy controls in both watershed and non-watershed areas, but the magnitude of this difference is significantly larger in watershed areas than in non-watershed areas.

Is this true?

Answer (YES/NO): NO